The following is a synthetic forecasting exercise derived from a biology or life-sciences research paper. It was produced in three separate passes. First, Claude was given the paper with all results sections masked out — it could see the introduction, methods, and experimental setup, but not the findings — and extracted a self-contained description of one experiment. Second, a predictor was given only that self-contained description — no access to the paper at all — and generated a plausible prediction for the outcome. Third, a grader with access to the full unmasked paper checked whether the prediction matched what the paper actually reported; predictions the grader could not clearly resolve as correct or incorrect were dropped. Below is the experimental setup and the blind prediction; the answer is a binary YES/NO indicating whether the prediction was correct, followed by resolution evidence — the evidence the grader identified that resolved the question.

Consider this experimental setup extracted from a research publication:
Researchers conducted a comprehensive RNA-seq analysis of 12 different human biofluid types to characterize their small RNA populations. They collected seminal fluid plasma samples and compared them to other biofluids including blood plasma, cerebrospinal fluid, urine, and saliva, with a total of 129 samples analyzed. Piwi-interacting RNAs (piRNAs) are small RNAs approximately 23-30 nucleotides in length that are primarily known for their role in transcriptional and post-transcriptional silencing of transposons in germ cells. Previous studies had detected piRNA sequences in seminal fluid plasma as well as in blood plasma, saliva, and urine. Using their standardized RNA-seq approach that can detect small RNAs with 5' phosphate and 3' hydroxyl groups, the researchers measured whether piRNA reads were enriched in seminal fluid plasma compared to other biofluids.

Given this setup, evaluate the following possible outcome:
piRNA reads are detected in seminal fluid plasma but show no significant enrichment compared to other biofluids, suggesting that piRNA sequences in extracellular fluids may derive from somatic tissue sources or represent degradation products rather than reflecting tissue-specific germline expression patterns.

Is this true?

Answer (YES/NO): NO